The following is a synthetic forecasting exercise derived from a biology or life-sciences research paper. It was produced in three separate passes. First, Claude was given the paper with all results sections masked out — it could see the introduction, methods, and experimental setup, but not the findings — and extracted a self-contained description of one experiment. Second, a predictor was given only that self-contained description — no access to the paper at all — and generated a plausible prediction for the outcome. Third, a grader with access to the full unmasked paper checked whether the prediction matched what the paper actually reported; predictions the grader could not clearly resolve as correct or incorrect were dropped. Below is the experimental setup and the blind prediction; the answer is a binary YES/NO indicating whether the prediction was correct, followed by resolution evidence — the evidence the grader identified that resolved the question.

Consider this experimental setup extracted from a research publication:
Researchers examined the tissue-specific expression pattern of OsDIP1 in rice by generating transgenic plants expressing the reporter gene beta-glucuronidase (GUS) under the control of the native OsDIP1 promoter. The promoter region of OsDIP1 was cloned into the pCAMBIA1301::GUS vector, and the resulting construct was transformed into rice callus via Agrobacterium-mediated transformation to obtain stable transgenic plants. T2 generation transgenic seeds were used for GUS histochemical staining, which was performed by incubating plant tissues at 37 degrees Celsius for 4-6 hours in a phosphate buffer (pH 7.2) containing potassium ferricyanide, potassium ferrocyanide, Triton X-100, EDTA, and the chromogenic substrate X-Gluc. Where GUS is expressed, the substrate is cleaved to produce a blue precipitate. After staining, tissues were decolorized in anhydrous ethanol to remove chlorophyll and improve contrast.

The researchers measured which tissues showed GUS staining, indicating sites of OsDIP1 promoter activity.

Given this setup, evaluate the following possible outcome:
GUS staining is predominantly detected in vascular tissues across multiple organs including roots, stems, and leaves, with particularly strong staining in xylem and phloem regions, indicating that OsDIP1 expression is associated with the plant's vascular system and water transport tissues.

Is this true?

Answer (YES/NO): NO